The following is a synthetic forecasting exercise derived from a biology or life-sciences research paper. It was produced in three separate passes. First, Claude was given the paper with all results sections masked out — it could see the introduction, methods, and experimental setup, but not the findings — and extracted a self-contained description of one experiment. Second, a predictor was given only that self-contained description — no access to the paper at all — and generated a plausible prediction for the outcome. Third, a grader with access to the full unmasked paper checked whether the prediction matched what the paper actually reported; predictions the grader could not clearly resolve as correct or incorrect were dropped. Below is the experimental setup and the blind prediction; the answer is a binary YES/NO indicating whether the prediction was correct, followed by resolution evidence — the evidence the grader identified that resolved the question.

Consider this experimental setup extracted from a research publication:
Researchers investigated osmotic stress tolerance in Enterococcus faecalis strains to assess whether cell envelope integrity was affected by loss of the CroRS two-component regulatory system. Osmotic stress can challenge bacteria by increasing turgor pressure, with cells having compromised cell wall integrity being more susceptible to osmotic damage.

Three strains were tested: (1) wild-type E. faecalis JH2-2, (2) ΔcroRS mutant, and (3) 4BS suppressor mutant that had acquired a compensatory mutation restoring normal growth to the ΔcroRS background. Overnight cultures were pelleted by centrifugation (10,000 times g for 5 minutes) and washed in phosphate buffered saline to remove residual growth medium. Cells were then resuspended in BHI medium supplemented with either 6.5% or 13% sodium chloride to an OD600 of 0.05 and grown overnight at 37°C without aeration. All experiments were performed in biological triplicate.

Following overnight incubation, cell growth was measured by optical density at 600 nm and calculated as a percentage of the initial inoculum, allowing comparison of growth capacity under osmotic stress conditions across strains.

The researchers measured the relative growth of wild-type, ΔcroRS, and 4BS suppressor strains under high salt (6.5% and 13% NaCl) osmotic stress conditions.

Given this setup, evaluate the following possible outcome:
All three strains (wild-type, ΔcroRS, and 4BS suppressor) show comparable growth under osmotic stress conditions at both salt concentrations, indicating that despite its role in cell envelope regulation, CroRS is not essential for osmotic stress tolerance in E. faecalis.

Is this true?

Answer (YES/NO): NO